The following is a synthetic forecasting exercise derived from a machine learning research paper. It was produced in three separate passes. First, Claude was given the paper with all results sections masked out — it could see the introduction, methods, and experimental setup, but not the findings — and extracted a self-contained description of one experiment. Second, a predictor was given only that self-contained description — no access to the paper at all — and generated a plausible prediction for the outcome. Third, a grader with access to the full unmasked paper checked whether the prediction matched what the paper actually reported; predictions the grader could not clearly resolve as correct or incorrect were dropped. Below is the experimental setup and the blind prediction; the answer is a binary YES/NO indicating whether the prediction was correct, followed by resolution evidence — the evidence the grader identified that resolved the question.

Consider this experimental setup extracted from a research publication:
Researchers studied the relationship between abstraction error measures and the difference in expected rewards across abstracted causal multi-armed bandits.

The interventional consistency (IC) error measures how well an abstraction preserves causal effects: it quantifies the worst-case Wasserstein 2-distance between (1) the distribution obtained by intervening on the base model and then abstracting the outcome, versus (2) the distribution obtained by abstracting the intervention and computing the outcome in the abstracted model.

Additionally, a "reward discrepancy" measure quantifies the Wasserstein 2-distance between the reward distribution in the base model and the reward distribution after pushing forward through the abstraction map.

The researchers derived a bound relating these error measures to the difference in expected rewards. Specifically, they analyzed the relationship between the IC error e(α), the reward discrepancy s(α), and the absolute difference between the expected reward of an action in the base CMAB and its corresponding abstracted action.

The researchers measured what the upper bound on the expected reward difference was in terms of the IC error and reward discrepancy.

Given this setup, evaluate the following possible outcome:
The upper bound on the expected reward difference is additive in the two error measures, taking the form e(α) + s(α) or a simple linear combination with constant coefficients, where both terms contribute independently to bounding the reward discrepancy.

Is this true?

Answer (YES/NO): YES